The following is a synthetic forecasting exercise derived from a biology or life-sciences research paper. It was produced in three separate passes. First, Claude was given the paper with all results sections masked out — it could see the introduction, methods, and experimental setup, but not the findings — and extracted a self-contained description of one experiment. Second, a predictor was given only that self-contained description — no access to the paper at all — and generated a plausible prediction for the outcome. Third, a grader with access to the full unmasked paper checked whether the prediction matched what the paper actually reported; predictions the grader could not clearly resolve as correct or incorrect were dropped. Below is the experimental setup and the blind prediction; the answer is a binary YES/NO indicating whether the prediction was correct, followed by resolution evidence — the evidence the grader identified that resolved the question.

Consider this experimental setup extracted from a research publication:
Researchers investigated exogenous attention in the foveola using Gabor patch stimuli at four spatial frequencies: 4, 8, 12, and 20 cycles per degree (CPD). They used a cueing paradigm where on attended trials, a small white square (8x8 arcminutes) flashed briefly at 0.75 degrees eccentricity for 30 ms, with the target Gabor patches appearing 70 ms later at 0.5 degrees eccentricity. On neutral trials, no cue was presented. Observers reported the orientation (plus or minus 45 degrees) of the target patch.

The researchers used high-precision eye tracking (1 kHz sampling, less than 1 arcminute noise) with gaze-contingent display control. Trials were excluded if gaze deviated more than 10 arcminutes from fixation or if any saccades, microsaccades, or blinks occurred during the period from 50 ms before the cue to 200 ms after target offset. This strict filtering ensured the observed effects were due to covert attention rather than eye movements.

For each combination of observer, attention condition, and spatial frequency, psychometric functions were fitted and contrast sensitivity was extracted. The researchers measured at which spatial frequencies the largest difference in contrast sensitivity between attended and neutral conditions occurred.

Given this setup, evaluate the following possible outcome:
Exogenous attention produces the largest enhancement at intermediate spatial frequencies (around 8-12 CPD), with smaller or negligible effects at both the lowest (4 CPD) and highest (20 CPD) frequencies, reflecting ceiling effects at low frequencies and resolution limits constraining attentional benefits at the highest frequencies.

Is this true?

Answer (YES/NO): NO